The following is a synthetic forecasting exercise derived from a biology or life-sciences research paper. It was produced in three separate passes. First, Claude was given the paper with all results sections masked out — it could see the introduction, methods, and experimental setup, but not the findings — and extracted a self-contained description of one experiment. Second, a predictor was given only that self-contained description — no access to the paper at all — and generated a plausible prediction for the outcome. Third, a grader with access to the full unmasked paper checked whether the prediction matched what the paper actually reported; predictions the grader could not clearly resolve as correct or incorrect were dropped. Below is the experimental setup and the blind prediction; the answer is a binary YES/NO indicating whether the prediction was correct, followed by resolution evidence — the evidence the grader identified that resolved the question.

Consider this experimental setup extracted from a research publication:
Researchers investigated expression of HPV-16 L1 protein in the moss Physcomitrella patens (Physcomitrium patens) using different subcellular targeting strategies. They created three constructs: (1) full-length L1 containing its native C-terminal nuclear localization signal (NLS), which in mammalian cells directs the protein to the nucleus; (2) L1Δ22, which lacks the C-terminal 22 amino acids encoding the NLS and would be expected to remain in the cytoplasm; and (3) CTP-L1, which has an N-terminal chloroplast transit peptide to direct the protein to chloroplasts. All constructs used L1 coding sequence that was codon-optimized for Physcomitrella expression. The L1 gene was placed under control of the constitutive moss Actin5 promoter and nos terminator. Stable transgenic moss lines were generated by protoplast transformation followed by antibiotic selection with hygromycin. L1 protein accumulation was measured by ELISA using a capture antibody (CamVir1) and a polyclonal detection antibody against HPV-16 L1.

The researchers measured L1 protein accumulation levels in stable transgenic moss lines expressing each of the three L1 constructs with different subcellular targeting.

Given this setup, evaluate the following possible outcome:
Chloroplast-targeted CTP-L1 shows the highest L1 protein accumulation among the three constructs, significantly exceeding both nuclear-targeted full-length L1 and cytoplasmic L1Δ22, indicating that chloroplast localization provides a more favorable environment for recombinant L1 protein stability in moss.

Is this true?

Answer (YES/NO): YES